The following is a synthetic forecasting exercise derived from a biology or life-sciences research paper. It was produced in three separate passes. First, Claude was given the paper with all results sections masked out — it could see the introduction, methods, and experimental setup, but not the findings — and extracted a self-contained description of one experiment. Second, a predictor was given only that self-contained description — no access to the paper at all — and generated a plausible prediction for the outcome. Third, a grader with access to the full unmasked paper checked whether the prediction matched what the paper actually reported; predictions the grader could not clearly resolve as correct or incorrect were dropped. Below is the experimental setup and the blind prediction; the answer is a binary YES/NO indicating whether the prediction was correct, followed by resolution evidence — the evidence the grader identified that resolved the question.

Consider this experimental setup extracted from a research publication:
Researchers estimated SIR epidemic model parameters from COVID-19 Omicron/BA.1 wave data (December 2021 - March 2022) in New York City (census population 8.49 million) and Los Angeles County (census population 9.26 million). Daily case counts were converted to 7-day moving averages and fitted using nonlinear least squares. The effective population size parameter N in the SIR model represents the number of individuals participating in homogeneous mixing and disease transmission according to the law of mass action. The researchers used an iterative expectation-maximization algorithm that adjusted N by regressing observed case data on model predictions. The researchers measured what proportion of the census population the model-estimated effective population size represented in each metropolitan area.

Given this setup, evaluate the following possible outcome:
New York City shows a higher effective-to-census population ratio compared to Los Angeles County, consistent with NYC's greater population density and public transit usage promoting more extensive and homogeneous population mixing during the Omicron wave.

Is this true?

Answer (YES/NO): NO